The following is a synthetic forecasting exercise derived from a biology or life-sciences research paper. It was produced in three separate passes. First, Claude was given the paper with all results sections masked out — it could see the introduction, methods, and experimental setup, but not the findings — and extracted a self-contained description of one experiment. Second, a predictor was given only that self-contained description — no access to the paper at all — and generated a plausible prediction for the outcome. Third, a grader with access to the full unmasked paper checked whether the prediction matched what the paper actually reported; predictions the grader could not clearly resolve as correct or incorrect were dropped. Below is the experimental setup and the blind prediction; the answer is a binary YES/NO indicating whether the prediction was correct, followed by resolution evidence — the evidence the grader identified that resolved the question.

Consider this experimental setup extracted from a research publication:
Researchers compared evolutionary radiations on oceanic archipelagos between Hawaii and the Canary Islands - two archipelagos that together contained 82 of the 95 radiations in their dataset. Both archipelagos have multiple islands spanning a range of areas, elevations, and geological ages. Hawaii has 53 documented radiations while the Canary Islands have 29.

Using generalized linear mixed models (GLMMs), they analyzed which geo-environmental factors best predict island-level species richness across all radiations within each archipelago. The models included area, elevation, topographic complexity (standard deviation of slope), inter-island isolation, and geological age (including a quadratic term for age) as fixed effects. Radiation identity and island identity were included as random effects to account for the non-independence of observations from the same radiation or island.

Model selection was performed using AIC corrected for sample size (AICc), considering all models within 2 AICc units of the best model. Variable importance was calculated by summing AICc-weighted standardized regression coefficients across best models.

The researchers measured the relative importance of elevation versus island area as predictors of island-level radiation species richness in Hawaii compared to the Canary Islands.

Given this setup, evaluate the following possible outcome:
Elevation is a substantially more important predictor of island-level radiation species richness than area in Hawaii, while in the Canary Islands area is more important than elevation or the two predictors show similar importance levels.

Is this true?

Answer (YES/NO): NO